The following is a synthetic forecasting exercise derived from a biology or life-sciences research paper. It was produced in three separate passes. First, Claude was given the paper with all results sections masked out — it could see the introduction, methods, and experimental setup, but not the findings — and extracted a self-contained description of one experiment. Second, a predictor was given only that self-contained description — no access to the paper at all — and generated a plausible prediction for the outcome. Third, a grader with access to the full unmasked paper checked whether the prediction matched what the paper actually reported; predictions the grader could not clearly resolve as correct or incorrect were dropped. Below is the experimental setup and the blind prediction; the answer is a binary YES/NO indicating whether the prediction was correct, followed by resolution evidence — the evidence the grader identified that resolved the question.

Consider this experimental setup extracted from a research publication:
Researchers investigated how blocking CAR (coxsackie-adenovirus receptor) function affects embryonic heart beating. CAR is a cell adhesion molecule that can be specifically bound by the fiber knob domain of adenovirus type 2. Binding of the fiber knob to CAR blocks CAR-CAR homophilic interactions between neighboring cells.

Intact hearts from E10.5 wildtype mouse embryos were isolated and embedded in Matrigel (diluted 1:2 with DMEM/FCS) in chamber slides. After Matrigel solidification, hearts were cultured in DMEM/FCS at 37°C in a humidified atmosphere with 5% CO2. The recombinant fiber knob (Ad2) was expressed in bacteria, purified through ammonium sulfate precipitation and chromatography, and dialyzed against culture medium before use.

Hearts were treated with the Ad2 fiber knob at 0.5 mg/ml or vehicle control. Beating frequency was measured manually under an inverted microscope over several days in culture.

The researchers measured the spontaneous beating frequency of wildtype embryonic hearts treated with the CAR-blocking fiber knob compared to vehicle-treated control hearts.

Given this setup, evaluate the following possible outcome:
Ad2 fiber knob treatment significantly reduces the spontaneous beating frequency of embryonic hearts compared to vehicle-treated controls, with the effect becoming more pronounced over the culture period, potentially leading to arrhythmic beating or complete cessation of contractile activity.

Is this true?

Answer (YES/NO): NO